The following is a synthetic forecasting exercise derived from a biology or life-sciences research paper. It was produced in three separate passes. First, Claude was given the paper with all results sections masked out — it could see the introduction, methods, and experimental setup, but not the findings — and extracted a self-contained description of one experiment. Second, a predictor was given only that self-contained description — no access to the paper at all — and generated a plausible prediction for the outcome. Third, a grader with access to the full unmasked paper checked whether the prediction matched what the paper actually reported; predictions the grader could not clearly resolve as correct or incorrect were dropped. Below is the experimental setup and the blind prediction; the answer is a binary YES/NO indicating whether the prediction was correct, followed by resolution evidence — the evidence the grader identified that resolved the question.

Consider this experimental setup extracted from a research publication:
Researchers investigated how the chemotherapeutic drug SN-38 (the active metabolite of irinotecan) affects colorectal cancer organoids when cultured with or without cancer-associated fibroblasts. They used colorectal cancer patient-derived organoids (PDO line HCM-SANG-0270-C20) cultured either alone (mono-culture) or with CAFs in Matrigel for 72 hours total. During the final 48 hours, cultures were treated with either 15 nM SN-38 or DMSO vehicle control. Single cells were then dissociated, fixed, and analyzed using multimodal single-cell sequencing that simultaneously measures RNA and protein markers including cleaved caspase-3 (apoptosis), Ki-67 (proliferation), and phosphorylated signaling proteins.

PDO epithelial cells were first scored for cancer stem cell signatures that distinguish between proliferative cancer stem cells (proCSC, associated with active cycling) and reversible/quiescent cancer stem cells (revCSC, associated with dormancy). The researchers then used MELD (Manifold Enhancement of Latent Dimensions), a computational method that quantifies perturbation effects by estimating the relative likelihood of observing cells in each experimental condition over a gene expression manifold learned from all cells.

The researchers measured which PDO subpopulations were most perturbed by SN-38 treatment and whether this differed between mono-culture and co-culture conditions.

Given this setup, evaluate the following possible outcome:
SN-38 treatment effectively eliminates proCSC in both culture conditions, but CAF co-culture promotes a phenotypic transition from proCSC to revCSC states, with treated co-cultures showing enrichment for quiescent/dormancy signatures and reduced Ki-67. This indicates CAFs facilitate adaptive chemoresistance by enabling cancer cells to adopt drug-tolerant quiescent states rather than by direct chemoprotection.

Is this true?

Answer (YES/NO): NO